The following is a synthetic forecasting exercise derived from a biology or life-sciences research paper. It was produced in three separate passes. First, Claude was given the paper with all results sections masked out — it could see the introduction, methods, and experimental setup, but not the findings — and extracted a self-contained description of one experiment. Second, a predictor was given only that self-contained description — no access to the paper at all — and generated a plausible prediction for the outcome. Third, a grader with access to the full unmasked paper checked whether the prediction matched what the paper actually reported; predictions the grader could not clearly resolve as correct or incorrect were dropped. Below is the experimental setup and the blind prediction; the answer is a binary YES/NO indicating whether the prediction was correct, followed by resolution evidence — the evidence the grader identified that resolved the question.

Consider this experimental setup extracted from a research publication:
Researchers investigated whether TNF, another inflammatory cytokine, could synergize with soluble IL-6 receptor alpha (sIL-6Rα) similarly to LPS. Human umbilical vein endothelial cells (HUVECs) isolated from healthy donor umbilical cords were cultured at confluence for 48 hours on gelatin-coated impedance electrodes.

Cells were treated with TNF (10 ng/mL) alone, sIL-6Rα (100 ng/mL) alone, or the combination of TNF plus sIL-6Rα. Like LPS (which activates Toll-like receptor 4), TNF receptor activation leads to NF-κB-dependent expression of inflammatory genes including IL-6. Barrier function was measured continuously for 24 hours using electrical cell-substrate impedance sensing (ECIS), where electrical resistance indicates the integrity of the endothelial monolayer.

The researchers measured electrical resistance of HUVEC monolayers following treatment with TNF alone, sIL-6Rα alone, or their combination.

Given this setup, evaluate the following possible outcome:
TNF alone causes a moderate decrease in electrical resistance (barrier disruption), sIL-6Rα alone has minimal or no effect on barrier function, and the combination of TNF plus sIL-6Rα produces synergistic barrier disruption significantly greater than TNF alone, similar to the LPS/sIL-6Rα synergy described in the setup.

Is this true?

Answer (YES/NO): YES